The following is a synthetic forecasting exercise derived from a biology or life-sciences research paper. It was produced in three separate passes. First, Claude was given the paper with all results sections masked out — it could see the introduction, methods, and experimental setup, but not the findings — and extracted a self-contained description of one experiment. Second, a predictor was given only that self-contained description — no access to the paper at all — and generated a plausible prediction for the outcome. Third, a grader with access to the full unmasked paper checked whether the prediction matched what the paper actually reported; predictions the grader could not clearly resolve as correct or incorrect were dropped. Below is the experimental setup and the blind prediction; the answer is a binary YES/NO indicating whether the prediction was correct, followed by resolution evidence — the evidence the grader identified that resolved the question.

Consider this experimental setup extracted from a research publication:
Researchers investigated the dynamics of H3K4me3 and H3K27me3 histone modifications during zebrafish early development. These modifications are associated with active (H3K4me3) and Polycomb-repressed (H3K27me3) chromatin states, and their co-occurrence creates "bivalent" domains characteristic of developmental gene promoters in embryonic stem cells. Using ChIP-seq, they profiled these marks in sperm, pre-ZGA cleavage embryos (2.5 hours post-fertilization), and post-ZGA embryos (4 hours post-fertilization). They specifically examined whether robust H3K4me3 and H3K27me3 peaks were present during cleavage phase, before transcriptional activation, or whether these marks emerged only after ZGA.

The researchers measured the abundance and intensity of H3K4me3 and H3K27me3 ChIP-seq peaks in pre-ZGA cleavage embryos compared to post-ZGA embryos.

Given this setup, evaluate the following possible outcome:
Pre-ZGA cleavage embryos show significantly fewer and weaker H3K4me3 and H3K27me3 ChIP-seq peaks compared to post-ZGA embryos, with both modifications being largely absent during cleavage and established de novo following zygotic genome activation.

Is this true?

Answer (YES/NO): YES